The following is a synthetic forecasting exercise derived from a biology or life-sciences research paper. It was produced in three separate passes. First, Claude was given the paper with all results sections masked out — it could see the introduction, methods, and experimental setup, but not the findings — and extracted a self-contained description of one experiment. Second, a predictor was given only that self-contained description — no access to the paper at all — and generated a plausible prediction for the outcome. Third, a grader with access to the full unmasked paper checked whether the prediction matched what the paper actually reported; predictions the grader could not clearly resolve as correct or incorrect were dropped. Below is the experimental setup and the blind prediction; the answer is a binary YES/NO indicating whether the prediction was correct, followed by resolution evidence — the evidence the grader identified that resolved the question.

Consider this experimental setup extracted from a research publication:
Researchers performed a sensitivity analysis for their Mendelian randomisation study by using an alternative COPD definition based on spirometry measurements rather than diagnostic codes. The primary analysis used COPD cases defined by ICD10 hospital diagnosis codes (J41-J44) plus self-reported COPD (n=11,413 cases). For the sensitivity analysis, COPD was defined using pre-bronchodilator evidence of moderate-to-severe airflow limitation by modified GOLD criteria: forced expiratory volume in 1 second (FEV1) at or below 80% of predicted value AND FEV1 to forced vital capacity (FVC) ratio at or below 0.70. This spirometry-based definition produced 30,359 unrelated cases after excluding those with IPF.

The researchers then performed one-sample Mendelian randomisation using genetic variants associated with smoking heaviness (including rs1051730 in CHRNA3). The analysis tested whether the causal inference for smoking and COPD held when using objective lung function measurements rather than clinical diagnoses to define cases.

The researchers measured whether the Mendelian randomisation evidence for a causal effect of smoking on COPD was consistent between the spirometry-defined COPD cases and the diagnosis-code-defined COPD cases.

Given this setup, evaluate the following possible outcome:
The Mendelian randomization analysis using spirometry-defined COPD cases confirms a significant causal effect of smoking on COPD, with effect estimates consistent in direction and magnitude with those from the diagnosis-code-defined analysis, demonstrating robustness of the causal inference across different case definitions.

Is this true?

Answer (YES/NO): YES